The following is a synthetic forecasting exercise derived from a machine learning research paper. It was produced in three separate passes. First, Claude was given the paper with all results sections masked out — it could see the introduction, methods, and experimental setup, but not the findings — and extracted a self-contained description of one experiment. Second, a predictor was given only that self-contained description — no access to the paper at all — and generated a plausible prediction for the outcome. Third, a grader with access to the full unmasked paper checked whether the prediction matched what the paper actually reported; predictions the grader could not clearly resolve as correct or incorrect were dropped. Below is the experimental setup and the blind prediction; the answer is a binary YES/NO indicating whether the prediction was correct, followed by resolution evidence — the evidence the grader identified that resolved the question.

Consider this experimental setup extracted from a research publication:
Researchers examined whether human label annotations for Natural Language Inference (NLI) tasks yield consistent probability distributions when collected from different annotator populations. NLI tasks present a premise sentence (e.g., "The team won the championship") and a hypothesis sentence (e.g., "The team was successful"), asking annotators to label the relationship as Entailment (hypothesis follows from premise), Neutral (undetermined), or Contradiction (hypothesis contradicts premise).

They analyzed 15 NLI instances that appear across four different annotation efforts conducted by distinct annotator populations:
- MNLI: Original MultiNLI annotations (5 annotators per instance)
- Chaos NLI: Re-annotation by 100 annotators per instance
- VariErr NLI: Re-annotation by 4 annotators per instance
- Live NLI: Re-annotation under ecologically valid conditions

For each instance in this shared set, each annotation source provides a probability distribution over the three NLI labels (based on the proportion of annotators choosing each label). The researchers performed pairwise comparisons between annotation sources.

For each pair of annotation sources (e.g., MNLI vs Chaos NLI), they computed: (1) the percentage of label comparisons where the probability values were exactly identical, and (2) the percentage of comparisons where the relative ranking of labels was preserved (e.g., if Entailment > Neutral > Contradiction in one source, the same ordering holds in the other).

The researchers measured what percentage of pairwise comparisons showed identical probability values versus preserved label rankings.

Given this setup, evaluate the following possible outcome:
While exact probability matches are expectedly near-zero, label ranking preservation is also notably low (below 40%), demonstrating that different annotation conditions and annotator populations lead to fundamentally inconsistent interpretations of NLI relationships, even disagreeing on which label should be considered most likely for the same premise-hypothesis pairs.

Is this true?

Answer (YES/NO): NO